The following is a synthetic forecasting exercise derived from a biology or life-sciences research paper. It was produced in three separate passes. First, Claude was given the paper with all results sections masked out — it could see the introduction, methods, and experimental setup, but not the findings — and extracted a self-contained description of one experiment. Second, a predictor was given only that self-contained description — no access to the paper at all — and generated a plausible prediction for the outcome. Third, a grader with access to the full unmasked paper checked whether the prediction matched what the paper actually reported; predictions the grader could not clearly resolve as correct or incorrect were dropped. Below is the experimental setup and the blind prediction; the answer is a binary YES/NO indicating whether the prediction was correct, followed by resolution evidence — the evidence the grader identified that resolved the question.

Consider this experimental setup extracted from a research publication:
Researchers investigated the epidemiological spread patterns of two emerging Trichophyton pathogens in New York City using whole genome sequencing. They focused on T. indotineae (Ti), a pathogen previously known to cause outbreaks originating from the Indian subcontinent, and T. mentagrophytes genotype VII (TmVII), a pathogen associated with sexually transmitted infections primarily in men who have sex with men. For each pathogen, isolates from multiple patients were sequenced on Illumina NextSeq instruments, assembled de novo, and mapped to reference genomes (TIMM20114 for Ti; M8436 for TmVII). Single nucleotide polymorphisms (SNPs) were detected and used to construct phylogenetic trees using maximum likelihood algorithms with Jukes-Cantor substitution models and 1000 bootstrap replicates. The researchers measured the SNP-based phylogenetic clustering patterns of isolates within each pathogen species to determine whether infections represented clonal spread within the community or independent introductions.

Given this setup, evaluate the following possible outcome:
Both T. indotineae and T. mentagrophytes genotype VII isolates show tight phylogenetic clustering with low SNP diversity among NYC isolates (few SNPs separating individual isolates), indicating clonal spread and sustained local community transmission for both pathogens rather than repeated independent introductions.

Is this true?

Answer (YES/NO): NO